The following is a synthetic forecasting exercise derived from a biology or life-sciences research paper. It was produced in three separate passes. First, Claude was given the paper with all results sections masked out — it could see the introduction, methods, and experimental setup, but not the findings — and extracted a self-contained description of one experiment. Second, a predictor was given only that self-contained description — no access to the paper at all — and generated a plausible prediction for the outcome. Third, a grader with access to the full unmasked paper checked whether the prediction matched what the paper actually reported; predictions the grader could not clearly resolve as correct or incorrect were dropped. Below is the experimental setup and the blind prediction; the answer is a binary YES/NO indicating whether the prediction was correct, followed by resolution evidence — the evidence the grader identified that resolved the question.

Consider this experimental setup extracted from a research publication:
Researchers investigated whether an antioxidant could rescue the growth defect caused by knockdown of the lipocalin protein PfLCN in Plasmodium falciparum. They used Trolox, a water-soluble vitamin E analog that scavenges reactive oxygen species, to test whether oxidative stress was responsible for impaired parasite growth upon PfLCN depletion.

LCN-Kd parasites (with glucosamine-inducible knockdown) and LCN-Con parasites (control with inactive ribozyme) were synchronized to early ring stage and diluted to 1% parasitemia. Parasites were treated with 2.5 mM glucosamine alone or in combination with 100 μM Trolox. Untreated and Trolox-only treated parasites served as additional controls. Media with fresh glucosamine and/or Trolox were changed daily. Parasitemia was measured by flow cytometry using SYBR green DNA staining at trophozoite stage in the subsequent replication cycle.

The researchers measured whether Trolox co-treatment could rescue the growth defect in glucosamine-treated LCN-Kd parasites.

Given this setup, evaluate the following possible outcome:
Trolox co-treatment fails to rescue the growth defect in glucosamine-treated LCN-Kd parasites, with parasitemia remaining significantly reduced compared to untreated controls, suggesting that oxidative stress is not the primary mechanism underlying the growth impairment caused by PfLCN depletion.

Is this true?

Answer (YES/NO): NO